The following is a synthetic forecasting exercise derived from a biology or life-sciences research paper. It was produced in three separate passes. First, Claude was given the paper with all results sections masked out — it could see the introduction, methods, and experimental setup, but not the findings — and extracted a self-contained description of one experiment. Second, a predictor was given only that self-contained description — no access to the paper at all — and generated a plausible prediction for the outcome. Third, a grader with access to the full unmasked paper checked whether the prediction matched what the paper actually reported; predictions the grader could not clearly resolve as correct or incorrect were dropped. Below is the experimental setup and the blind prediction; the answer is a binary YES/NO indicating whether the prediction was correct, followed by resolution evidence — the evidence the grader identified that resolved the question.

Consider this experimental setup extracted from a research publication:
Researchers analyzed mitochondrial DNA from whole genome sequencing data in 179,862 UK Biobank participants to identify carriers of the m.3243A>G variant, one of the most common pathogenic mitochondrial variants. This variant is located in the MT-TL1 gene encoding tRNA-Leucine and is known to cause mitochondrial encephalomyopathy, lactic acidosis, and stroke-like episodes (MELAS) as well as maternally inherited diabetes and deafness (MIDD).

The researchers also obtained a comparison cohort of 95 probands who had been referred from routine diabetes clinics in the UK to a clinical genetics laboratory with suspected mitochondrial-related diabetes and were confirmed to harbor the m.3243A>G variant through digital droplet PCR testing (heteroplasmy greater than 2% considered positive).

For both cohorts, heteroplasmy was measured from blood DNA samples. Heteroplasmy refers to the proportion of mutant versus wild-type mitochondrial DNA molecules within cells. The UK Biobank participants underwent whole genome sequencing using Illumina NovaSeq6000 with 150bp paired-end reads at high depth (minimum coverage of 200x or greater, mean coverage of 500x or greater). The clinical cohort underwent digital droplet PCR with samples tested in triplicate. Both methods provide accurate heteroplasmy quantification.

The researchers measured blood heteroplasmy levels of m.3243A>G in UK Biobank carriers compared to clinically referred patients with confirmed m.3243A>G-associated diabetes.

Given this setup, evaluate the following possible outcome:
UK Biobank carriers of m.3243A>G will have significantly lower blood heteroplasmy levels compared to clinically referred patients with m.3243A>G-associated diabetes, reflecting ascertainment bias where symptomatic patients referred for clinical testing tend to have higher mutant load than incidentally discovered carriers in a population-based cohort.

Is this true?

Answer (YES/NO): YES